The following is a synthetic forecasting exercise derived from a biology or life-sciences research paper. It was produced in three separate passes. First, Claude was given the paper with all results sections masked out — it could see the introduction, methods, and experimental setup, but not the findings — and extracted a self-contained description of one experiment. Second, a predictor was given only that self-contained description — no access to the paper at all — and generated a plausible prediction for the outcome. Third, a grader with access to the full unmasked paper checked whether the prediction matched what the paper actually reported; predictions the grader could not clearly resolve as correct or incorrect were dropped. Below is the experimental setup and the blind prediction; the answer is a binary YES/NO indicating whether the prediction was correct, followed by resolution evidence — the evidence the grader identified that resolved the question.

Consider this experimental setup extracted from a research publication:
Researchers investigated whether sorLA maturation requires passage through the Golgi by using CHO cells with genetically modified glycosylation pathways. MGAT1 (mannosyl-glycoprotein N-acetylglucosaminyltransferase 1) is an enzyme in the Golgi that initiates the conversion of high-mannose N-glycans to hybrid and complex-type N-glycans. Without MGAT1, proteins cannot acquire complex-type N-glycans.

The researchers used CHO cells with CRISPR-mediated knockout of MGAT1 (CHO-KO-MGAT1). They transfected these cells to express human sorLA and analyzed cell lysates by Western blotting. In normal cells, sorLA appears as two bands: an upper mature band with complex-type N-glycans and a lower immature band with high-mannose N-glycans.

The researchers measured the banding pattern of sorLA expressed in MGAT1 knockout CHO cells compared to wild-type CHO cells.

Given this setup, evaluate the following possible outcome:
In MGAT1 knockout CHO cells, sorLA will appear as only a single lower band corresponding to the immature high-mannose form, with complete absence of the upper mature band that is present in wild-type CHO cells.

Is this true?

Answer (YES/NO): YES